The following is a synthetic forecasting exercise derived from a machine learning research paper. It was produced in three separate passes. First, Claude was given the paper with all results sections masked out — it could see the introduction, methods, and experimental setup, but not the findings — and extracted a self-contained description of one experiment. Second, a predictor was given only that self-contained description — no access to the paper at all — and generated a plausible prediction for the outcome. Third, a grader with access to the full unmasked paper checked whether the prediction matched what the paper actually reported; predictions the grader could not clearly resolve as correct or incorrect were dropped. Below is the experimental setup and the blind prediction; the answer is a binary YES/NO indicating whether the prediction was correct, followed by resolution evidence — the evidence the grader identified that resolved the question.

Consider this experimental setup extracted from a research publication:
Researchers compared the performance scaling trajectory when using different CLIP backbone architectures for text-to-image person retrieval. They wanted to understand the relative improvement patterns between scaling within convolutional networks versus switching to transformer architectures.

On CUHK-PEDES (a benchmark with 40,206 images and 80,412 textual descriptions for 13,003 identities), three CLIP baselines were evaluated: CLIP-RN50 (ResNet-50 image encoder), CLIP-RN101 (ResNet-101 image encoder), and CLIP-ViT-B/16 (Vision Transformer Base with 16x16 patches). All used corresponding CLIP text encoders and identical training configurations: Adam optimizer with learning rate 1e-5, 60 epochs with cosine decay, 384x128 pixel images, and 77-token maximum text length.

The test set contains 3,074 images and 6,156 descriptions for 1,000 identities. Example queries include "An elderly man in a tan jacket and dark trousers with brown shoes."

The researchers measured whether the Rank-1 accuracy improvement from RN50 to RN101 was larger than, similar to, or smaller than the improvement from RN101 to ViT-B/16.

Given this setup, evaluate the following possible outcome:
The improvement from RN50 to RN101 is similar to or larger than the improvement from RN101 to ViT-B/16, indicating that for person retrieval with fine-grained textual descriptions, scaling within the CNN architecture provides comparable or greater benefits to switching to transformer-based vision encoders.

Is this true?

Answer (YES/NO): NO